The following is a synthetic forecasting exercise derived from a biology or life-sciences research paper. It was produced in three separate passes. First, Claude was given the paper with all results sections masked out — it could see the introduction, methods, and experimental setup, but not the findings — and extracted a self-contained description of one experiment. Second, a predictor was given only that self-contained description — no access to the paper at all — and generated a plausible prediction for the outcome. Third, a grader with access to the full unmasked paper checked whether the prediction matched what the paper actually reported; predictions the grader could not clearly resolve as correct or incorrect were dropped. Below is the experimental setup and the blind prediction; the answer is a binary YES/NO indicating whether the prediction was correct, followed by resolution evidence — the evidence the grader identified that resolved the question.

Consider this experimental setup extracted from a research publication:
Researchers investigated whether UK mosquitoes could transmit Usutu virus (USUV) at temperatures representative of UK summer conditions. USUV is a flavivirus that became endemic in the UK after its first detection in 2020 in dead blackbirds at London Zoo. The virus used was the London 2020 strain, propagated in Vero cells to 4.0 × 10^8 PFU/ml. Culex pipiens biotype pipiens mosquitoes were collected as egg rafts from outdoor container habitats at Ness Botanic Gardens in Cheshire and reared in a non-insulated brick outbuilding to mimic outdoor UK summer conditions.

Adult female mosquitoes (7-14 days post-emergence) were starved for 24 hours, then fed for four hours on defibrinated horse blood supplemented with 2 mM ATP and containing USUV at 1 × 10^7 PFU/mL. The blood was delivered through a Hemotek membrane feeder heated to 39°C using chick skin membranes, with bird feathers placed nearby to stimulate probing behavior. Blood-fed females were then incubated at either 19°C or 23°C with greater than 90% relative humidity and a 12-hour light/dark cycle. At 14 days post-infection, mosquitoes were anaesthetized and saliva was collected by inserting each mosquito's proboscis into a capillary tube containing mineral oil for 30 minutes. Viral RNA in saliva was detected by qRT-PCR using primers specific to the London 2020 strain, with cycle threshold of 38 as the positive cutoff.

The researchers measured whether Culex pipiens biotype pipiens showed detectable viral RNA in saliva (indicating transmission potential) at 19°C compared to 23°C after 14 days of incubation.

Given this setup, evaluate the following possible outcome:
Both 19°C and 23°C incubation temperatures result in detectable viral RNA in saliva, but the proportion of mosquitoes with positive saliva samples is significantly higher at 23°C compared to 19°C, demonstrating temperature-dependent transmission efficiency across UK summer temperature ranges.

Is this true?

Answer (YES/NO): NO